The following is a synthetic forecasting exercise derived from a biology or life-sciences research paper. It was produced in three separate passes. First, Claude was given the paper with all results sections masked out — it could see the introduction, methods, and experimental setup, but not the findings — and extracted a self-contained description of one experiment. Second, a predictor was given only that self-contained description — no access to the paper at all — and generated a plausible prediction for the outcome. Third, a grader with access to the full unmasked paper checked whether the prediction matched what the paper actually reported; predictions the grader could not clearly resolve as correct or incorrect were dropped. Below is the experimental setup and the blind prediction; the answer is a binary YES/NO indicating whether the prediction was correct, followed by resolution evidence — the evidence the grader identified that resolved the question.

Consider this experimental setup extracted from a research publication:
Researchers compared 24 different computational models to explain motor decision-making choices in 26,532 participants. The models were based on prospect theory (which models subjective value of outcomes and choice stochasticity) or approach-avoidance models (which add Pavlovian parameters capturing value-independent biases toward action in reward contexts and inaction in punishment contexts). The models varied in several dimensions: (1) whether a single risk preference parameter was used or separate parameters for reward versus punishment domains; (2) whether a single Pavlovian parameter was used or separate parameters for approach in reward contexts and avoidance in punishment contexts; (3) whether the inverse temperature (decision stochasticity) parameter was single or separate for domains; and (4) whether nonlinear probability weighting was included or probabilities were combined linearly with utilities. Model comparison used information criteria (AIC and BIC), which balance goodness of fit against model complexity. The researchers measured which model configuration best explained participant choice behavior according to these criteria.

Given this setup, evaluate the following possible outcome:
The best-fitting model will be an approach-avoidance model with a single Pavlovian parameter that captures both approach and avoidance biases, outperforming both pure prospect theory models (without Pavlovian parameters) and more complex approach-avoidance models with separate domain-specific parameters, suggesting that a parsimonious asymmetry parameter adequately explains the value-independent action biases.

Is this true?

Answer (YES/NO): NO